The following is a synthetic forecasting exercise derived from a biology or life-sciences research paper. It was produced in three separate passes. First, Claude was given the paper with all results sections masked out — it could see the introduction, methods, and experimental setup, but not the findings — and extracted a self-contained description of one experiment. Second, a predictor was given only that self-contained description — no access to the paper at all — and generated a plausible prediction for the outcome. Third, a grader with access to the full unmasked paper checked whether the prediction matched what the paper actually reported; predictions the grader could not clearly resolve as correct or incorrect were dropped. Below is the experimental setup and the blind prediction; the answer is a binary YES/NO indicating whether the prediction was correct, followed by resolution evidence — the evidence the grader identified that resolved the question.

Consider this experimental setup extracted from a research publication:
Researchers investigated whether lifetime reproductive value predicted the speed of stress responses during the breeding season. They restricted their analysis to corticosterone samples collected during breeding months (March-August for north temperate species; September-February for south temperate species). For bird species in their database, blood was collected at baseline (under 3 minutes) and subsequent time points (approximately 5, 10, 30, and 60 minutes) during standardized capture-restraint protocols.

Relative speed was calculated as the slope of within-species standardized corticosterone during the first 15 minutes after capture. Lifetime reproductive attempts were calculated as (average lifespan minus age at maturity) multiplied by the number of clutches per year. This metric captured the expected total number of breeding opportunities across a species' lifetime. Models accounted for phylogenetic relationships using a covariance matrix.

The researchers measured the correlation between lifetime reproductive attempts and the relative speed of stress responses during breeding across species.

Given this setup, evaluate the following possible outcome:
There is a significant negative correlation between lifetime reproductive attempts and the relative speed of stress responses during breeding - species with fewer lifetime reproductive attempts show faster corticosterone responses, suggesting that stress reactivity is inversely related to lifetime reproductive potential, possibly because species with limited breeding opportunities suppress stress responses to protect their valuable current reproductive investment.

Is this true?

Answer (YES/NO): NO